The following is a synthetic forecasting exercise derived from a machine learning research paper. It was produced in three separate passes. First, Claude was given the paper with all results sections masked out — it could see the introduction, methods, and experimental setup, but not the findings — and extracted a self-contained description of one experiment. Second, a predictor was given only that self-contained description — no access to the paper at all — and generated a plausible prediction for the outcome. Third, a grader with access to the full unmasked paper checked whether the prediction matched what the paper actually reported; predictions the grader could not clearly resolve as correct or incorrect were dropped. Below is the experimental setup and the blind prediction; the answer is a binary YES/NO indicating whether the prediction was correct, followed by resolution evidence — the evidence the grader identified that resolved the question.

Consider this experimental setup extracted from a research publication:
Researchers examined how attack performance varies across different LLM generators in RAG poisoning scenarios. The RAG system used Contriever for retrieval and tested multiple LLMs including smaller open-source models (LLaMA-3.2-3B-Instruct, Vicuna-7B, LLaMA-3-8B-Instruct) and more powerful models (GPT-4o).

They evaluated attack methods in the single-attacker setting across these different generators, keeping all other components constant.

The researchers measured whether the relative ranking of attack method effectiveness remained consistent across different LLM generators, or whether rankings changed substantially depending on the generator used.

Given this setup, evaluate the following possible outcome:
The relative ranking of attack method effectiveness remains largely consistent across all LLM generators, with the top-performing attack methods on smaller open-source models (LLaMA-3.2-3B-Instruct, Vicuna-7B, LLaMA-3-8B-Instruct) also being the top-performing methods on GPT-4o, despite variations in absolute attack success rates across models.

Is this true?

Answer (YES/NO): YES